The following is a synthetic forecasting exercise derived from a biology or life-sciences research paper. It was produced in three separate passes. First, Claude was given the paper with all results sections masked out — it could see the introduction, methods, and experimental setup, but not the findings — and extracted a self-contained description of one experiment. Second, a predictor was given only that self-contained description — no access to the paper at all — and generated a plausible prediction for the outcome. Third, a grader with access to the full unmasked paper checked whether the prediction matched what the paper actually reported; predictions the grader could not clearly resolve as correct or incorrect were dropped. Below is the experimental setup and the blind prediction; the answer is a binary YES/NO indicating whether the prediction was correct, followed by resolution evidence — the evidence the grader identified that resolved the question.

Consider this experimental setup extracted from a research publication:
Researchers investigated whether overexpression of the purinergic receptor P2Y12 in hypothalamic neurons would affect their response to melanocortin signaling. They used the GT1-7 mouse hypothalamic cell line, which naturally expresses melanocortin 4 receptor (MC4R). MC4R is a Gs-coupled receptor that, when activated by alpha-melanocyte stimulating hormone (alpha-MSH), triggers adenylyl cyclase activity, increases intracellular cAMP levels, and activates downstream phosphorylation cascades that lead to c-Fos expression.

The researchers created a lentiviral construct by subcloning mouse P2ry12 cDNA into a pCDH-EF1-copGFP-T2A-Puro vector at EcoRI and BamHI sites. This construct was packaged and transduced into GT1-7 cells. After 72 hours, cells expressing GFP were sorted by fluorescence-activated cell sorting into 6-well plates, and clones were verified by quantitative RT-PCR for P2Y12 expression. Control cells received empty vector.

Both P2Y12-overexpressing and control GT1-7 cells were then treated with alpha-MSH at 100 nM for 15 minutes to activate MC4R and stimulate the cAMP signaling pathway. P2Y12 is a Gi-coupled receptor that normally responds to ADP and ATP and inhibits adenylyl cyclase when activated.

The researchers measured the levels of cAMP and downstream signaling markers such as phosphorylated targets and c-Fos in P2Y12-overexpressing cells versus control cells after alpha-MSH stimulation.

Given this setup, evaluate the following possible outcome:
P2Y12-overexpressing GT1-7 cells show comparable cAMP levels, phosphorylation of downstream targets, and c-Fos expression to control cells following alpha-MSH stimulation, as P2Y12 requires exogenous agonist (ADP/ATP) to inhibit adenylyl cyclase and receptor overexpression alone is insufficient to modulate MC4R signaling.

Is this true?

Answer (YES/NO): NO